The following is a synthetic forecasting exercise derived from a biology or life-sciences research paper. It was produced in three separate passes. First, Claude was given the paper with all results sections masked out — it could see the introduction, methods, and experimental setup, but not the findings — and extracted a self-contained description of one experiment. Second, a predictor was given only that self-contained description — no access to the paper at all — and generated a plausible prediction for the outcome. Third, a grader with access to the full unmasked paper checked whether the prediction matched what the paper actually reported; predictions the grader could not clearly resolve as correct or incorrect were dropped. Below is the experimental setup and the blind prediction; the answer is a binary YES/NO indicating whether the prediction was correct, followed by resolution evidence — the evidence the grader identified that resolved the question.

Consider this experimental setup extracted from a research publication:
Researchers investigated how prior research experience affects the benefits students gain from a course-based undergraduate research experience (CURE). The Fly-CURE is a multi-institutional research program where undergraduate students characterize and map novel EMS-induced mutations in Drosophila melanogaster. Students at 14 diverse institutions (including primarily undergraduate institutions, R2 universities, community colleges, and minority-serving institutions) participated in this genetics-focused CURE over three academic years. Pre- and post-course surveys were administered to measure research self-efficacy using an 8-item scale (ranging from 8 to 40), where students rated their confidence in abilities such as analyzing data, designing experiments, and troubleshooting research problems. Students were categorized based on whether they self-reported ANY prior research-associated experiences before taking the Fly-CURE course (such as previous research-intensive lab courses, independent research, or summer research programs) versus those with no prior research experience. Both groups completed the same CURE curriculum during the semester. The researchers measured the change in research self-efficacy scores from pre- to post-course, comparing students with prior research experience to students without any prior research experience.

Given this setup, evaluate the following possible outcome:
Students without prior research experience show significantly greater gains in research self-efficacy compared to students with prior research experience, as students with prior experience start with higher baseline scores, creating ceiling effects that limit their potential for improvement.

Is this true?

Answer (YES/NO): YES